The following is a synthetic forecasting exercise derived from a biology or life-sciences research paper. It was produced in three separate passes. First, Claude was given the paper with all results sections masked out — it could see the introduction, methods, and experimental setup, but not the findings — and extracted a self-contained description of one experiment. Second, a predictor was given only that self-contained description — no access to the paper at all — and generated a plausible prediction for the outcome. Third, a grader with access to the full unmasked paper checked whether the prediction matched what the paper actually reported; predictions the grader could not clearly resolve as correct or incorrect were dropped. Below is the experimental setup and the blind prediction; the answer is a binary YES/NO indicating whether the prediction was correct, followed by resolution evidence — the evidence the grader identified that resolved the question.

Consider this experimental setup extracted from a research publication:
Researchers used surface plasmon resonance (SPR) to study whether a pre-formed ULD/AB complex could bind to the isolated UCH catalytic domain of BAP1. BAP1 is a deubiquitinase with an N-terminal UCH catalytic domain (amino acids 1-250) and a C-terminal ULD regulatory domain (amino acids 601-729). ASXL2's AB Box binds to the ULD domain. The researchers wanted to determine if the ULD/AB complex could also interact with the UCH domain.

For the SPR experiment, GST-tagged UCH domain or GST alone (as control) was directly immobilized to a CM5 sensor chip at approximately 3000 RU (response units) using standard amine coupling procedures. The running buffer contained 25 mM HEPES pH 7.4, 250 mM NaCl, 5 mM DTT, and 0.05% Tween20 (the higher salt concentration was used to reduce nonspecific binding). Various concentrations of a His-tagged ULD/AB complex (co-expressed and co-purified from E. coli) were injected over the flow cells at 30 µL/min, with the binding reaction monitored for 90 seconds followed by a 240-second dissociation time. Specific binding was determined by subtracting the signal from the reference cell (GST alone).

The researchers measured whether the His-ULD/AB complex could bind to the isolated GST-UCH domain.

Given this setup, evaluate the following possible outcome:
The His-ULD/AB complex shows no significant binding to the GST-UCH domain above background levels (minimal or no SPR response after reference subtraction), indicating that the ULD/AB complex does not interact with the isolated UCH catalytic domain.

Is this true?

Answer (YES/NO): NO